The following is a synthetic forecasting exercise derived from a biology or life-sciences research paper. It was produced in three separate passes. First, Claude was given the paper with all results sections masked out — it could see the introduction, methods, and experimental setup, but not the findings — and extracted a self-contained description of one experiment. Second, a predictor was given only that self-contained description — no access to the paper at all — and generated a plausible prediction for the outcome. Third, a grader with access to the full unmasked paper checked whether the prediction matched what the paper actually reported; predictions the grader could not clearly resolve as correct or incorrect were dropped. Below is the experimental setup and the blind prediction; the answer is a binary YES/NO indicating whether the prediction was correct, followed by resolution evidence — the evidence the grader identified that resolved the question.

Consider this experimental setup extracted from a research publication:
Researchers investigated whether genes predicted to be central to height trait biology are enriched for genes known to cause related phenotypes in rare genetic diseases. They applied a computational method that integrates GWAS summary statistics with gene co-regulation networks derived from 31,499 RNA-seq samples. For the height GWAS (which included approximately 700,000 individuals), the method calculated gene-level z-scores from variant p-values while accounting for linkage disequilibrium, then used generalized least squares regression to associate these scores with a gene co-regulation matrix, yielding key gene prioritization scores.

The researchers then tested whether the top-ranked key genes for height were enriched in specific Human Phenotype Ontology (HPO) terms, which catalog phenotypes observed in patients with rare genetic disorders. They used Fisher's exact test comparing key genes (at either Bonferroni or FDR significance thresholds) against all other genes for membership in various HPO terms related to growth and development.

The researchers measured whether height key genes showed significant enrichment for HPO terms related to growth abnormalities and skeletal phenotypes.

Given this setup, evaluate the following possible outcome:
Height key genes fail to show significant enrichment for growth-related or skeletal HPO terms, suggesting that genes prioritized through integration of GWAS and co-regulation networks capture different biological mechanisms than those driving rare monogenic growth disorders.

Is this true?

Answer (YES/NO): NO